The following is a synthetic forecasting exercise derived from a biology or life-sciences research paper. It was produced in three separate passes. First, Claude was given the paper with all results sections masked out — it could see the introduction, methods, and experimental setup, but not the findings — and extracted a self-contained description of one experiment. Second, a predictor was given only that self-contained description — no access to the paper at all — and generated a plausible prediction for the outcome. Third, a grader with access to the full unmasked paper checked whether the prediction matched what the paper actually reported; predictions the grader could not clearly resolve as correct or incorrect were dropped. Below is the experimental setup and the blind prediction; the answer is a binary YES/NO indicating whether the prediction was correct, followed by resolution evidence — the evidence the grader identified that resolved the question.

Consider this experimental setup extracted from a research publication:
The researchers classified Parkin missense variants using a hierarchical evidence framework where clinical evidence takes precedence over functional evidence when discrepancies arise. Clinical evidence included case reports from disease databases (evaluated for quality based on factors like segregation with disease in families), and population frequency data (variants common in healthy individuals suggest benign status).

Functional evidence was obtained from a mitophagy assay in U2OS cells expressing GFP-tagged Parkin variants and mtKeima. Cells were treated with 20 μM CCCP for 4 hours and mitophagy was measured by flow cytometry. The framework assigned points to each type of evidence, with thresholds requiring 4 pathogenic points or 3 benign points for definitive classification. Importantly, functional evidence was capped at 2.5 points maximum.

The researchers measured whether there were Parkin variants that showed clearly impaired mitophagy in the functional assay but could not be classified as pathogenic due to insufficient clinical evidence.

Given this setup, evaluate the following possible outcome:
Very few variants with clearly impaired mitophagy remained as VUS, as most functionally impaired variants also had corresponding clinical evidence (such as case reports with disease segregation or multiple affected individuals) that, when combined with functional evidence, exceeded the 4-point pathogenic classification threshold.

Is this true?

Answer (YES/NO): YES